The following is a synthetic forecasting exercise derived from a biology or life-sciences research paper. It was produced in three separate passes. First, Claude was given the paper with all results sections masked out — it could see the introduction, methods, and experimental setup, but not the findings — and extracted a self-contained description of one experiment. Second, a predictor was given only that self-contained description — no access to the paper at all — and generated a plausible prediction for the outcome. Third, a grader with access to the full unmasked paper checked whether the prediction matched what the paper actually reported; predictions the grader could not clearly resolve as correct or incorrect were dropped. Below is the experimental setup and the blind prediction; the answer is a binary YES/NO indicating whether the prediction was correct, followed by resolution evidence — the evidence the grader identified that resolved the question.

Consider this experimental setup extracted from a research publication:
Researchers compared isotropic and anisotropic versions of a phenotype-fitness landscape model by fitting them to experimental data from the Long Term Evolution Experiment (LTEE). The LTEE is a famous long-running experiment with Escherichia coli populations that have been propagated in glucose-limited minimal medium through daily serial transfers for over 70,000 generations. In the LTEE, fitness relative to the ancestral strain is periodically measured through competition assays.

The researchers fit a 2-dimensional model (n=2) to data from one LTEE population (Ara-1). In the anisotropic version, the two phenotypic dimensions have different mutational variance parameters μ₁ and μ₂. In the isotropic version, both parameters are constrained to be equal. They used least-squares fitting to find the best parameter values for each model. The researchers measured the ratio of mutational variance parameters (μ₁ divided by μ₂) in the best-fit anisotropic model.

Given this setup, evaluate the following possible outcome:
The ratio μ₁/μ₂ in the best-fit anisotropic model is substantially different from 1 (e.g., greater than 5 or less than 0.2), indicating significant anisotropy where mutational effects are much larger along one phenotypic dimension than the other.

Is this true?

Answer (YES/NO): YES